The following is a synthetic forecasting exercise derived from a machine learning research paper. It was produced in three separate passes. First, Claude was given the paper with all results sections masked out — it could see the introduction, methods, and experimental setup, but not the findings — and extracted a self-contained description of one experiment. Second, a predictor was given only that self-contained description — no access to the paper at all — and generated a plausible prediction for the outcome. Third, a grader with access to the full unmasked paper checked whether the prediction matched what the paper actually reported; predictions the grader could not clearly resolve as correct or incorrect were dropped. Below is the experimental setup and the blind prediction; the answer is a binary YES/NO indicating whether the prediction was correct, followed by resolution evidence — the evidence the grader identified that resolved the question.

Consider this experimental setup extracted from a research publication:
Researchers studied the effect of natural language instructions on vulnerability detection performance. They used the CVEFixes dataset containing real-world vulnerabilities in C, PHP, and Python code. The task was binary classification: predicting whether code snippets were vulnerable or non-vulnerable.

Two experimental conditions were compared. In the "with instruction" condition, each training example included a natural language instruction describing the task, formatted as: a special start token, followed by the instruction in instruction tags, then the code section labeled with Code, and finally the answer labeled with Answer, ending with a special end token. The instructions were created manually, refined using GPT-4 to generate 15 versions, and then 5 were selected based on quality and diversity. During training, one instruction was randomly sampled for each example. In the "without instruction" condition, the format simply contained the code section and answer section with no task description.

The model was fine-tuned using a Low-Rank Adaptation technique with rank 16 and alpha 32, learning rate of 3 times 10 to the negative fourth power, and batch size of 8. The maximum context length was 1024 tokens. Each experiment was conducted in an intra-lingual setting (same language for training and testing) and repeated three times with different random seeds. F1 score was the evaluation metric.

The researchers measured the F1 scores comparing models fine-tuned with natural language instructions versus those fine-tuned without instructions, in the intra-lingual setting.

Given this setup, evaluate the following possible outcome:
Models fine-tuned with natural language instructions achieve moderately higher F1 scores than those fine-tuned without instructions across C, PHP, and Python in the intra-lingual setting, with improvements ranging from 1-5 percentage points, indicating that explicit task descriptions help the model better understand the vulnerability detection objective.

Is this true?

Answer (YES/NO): NO